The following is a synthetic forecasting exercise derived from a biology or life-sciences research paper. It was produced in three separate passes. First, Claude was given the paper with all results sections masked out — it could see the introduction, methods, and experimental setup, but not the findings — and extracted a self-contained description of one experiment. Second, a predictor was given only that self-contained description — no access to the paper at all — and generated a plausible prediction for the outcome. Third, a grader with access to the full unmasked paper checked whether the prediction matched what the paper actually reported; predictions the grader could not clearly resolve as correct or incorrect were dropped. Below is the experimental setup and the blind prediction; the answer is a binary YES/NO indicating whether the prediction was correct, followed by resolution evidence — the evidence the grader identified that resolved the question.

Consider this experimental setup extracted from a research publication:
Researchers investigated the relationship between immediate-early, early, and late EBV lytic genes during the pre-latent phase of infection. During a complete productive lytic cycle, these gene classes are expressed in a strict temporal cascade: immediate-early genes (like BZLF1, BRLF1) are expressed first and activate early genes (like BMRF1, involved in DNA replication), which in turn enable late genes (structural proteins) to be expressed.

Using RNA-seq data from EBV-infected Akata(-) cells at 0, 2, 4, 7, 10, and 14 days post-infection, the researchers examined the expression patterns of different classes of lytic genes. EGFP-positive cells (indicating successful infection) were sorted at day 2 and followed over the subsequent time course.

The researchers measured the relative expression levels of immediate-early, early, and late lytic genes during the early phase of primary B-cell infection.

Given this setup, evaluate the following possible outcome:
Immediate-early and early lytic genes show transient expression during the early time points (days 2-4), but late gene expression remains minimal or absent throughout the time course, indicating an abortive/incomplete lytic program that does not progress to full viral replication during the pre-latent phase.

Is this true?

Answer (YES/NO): NO